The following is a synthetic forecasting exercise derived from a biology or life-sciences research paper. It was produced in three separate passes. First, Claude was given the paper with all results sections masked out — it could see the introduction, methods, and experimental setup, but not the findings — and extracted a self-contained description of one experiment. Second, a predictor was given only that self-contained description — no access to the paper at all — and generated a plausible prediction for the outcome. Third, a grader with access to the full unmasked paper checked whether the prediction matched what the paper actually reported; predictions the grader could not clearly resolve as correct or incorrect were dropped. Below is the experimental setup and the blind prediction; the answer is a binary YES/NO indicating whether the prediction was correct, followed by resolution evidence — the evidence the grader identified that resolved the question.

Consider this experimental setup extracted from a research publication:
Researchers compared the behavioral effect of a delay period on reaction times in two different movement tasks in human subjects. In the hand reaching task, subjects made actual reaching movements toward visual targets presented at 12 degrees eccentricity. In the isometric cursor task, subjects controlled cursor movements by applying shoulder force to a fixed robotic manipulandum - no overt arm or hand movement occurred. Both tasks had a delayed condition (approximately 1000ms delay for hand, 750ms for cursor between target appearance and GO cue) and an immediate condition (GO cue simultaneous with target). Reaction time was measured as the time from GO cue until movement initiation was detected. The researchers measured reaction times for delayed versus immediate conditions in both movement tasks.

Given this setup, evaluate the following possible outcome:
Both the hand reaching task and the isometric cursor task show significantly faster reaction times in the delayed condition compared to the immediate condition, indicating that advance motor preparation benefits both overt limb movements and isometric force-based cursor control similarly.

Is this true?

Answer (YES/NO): YES